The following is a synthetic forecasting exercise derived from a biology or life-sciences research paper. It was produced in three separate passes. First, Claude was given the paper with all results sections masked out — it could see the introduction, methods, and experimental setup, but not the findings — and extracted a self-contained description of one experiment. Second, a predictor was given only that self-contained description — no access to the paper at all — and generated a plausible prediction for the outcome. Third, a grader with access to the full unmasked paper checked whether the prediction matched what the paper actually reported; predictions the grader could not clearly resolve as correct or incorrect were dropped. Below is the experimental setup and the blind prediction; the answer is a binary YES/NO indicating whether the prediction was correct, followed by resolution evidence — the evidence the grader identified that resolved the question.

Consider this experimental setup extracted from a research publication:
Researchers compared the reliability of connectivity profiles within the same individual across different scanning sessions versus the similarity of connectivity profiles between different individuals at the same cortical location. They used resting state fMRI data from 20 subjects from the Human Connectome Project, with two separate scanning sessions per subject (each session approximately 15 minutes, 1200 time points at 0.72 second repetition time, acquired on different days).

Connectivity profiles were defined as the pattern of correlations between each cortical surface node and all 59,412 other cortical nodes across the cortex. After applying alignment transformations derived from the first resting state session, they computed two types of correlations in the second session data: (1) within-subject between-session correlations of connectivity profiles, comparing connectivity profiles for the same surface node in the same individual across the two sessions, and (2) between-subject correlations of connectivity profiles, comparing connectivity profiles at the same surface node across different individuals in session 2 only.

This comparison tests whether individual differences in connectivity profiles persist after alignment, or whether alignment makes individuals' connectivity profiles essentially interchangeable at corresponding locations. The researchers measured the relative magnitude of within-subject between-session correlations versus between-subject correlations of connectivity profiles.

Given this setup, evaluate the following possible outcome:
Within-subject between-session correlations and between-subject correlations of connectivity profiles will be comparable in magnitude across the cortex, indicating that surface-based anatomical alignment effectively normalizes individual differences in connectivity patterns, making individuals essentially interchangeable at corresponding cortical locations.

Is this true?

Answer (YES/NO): NO